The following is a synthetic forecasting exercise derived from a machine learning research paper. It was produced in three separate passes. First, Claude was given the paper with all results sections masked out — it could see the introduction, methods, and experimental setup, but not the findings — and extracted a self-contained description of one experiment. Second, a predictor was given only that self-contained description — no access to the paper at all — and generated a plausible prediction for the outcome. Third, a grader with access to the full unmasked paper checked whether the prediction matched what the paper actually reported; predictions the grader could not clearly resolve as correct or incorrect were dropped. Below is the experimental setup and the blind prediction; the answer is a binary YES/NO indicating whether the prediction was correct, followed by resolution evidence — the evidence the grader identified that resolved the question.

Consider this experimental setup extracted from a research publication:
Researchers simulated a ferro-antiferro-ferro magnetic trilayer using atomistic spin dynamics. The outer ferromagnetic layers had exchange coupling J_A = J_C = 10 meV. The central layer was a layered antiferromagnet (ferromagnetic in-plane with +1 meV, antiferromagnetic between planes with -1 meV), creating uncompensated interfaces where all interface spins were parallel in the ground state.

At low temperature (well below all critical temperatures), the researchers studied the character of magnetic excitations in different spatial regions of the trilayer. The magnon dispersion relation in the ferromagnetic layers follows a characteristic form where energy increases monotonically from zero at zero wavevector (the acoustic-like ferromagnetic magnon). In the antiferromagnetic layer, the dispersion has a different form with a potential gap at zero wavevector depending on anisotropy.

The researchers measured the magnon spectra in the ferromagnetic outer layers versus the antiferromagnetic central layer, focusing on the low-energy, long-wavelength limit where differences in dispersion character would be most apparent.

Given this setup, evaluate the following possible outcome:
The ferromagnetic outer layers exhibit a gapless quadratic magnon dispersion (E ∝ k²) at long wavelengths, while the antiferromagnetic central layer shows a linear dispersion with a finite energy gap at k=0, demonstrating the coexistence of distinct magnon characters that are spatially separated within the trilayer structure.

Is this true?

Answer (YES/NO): NO